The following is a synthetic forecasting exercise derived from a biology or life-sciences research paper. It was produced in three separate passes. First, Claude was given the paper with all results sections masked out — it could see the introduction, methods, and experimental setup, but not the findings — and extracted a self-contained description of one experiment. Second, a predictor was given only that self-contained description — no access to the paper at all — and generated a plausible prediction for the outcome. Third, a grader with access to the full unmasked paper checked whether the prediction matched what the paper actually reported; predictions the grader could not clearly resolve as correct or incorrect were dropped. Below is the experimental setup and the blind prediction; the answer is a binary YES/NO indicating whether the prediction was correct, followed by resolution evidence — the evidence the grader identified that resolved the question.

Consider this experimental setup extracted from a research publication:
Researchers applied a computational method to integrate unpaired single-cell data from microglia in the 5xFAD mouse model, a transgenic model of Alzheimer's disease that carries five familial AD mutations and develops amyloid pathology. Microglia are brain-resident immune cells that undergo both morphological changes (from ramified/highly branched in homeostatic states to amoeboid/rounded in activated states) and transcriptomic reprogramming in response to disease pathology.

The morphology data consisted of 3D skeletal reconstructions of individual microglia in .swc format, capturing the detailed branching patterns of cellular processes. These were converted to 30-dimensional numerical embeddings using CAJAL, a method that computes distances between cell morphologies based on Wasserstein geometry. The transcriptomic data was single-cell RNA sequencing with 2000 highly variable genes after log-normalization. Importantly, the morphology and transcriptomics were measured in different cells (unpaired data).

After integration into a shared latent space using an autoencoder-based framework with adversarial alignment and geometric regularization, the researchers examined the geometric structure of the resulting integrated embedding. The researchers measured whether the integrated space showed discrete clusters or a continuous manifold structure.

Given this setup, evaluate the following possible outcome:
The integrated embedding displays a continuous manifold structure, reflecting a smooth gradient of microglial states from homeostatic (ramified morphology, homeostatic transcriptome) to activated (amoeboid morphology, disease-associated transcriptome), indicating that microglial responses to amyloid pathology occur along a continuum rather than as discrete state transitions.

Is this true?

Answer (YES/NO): YES